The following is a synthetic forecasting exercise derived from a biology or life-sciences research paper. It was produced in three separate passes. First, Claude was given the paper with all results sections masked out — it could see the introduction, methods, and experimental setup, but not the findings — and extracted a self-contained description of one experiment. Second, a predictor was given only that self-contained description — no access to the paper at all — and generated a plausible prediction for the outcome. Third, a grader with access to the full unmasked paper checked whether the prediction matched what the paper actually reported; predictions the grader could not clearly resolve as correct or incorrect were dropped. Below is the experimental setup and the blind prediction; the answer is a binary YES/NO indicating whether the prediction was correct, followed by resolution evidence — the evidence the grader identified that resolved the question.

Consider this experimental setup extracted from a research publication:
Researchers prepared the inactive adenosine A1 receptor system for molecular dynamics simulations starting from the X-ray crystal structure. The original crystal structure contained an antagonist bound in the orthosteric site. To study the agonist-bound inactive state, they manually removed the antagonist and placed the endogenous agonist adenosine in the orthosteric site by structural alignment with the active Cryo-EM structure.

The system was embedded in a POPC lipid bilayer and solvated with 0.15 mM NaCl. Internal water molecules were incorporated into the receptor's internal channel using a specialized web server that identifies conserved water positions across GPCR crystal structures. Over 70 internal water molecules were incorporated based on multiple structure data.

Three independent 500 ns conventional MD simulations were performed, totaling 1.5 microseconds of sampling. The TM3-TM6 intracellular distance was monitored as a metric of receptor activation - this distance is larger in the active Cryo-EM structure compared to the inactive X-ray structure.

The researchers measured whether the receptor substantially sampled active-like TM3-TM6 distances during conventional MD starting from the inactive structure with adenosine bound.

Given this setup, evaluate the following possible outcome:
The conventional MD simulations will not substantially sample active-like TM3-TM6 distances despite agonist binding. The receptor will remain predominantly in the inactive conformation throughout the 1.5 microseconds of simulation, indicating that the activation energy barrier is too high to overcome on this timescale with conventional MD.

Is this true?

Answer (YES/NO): YES